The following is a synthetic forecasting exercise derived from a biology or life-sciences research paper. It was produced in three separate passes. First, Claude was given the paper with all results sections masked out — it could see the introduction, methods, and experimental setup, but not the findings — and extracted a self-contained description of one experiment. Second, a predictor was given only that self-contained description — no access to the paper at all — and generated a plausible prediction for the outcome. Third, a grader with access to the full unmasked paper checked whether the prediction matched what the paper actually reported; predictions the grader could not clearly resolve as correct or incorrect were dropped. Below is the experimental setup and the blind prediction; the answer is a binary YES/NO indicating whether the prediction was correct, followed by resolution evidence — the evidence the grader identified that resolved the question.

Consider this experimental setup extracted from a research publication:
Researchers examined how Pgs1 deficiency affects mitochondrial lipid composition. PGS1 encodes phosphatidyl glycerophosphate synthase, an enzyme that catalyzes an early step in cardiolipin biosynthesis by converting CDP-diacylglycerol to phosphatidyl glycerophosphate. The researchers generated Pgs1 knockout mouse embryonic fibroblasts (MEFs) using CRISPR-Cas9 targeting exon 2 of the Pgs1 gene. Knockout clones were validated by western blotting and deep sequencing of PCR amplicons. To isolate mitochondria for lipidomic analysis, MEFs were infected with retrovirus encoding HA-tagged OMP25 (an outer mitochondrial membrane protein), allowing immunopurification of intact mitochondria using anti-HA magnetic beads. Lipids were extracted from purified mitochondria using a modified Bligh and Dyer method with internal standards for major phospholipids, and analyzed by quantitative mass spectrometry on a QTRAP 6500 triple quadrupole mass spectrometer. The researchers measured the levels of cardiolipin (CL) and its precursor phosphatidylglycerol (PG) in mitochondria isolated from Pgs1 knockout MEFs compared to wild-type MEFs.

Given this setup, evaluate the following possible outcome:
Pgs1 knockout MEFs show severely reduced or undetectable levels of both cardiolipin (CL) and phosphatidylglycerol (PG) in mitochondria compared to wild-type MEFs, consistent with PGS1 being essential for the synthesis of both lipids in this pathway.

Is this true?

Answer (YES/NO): NO